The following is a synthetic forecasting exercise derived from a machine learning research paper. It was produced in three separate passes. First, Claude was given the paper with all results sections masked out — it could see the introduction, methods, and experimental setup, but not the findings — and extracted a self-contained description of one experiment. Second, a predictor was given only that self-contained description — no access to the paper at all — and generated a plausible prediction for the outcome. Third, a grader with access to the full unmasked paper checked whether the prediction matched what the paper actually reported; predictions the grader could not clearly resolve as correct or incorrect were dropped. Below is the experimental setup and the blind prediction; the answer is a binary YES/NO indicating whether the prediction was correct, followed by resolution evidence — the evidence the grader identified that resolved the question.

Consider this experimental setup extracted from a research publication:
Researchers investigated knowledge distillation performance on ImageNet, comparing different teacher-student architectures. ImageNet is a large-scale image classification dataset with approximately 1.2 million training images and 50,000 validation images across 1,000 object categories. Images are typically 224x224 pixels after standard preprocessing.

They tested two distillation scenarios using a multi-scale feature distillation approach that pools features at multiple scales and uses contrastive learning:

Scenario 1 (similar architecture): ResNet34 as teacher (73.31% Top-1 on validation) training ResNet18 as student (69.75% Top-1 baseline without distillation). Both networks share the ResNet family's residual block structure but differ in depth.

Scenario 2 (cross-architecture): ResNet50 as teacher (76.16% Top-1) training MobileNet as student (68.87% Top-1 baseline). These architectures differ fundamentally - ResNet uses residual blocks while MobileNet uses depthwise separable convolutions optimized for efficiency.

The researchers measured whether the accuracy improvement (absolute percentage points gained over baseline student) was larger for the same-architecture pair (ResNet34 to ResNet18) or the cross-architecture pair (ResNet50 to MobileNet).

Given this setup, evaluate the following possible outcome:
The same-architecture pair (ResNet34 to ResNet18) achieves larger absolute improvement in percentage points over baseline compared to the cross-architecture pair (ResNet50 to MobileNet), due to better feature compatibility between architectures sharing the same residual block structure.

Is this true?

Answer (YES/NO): NO